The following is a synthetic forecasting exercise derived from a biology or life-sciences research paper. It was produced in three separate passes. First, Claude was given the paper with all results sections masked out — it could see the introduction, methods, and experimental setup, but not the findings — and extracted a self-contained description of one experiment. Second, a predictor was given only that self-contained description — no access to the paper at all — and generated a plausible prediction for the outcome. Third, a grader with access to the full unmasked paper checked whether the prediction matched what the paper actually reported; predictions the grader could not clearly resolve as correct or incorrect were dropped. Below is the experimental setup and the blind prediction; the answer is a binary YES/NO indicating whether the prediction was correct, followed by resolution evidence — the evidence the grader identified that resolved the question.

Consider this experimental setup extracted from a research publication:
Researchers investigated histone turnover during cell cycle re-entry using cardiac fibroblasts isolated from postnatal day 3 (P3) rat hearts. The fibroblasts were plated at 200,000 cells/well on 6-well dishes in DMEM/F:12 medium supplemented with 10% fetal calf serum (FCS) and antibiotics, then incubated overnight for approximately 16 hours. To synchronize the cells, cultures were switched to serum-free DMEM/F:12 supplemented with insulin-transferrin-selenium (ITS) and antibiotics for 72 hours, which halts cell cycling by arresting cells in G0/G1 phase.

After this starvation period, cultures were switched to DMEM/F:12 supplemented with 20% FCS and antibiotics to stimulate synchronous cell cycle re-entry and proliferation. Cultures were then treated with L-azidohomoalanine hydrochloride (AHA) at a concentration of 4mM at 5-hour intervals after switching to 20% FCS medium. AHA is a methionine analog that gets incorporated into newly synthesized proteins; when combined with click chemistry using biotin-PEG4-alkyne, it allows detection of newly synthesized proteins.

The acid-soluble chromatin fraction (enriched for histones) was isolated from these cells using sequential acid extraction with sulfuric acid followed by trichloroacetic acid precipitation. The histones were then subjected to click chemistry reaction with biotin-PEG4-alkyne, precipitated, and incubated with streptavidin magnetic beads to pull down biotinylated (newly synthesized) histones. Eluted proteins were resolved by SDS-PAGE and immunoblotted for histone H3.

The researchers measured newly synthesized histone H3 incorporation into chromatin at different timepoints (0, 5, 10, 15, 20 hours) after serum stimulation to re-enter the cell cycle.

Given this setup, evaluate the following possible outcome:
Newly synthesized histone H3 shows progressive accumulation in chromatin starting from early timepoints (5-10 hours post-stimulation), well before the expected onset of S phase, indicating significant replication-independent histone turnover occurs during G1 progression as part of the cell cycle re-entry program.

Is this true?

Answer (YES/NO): NO